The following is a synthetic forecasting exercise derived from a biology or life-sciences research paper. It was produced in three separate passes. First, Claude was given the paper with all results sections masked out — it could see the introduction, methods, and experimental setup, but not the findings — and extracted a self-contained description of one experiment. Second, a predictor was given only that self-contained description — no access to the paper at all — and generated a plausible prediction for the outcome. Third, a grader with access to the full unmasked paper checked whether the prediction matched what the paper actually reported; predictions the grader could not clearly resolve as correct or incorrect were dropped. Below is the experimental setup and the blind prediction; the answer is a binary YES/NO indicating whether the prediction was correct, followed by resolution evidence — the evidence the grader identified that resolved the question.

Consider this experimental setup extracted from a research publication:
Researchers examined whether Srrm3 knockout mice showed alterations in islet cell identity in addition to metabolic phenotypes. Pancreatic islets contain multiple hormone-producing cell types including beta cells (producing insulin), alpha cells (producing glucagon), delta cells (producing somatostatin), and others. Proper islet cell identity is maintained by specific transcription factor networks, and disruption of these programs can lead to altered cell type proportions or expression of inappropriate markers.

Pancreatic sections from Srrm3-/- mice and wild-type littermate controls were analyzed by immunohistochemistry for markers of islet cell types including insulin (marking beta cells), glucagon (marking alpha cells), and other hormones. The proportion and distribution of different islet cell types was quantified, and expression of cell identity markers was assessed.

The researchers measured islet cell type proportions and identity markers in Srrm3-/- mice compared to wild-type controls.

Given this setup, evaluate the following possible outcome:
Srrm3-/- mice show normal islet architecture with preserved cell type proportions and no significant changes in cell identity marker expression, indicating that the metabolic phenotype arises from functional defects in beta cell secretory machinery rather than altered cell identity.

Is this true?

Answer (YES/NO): NO